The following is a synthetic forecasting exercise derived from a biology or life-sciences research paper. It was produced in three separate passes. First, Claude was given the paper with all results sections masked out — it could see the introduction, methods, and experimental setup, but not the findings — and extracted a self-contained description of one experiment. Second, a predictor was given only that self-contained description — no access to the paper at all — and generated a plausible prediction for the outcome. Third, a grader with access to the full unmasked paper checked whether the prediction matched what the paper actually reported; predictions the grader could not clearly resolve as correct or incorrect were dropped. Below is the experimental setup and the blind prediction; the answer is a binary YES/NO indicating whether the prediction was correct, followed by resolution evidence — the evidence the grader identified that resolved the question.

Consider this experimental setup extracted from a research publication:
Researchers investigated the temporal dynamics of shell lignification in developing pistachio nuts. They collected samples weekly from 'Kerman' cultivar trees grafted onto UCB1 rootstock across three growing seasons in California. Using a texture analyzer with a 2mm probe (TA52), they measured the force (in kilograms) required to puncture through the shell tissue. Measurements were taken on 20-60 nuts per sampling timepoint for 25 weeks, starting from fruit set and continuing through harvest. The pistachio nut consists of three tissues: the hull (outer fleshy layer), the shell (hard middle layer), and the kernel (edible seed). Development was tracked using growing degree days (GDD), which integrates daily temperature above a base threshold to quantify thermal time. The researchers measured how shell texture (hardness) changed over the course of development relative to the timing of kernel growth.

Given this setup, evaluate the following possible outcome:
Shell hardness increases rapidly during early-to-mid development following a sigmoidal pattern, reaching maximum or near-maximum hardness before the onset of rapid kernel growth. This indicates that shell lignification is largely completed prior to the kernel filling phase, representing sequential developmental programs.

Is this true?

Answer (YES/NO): NO